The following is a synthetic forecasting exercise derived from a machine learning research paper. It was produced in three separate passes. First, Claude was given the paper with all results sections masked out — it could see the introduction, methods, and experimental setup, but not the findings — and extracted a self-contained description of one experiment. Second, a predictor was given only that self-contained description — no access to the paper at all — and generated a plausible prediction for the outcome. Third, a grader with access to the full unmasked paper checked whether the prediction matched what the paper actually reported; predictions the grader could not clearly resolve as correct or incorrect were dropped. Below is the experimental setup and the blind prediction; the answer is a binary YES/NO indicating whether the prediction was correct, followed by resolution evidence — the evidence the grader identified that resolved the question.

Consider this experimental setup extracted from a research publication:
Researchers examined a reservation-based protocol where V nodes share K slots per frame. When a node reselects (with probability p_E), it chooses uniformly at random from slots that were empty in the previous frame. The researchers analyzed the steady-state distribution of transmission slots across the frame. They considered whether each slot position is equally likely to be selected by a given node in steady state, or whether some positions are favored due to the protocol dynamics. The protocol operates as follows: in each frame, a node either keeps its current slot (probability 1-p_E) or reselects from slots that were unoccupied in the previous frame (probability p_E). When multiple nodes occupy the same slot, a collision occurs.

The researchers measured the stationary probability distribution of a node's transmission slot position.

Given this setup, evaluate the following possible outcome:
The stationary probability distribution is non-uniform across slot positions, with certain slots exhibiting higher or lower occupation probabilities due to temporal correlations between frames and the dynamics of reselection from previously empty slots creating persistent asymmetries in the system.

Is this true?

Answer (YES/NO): NO